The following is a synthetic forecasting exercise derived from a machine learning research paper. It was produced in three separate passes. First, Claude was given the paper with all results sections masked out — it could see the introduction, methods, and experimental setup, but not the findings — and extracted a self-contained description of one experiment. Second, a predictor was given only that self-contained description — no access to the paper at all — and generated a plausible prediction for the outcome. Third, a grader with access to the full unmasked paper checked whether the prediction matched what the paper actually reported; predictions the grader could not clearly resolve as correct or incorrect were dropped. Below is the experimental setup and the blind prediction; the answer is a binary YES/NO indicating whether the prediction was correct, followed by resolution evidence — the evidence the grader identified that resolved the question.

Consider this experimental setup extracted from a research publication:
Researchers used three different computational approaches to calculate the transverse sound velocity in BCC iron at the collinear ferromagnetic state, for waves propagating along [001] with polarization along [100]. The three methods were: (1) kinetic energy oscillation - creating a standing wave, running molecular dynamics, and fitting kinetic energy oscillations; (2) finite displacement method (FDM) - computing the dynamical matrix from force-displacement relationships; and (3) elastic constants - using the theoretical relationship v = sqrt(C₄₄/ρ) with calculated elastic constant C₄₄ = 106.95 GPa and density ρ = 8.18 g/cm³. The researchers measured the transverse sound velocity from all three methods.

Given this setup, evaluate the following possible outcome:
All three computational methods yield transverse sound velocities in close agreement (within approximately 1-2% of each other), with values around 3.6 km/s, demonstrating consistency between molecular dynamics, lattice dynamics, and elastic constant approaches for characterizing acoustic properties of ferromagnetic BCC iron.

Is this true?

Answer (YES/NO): YES